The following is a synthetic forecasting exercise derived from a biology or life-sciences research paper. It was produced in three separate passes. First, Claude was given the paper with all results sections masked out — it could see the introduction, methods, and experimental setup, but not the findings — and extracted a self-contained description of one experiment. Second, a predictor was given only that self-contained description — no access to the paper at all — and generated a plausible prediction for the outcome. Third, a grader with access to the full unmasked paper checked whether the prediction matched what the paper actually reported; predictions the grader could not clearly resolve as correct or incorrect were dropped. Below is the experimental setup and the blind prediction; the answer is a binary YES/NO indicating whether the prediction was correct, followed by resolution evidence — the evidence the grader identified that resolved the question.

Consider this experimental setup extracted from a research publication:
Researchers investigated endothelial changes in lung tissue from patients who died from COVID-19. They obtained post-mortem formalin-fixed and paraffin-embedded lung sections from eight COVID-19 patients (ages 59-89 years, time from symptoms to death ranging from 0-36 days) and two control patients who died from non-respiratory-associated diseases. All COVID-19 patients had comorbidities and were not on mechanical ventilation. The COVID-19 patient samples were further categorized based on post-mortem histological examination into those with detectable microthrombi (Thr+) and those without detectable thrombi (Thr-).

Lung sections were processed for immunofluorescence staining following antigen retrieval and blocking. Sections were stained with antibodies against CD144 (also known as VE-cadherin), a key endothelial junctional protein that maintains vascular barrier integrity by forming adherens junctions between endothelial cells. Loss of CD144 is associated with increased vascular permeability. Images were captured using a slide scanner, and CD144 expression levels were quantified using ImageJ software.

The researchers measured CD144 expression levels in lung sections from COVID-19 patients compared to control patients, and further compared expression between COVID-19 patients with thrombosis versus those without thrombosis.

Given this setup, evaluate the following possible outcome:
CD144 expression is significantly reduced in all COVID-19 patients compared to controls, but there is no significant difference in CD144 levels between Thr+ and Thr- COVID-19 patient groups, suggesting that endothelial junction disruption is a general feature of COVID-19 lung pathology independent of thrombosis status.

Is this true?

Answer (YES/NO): NO